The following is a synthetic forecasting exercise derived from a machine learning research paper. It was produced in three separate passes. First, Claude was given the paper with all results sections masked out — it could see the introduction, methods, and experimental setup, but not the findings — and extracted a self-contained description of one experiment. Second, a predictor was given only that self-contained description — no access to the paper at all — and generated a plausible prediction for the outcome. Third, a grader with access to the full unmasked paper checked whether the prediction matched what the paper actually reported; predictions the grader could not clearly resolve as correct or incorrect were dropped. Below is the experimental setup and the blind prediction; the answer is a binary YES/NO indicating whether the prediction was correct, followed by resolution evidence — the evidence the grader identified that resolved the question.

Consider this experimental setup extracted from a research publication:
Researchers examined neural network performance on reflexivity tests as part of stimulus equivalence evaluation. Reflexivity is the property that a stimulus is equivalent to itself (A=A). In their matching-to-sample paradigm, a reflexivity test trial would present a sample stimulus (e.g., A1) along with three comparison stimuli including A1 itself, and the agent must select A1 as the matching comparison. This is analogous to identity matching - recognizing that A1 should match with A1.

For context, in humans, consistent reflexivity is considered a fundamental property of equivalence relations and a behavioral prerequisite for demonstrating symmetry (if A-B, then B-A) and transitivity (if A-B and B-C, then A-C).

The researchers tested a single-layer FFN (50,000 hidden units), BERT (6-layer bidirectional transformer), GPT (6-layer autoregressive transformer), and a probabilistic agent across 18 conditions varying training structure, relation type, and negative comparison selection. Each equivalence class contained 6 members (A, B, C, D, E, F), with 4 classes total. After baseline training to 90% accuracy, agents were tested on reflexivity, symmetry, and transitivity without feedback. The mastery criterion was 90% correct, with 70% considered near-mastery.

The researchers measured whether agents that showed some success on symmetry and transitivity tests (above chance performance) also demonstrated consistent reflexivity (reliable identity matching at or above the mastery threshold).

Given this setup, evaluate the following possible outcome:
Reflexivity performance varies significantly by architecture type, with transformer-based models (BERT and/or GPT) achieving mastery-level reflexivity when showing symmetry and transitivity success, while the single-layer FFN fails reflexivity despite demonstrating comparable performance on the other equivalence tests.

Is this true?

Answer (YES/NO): NO